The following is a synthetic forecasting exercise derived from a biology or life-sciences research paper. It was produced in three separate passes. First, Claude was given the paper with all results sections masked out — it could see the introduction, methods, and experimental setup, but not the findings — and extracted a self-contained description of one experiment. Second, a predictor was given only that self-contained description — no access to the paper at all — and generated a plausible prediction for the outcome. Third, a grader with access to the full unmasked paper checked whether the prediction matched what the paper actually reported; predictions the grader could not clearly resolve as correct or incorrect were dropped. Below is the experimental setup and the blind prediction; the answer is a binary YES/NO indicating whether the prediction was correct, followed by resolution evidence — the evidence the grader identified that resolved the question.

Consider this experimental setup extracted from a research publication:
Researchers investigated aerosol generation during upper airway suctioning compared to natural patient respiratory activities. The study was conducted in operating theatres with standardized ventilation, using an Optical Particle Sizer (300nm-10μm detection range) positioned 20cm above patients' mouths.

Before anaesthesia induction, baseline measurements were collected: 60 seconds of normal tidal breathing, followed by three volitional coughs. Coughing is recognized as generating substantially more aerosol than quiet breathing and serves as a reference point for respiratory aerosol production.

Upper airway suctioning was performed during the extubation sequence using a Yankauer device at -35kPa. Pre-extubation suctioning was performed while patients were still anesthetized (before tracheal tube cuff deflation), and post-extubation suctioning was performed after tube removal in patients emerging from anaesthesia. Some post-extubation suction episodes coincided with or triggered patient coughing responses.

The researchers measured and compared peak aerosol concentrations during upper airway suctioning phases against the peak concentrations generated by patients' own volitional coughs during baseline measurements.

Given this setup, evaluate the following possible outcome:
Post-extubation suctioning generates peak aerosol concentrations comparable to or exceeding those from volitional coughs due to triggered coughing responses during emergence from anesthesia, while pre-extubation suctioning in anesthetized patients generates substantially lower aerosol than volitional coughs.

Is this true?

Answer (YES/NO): NO